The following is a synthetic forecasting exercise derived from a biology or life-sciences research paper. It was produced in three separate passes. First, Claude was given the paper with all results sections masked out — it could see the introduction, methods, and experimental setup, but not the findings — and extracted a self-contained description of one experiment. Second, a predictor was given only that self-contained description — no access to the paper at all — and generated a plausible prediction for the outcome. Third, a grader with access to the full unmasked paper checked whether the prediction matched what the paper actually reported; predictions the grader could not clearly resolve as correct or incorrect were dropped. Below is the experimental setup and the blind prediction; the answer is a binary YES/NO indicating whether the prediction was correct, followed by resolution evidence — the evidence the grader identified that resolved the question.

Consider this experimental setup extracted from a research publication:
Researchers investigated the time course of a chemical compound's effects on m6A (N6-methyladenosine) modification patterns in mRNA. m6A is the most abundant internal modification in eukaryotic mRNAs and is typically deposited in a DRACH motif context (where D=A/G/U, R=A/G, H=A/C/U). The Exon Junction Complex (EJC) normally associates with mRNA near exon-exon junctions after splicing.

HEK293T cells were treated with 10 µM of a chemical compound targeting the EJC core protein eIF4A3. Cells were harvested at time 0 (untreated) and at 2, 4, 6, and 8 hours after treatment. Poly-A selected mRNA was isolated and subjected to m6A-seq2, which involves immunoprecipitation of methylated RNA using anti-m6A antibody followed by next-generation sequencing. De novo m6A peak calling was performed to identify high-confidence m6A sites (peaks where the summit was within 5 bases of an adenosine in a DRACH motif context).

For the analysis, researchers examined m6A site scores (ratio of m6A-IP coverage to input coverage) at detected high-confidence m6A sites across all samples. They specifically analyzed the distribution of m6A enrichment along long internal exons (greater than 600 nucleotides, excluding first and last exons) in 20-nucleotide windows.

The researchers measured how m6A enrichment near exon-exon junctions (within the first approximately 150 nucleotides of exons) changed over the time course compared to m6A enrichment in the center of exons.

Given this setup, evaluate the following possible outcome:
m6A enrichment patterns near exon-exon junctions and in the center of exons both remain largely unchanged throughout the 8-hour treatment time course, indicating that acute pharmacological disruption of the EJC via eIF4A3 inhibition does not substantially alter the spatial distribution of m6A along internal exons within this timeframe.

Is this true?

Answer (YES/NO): NO